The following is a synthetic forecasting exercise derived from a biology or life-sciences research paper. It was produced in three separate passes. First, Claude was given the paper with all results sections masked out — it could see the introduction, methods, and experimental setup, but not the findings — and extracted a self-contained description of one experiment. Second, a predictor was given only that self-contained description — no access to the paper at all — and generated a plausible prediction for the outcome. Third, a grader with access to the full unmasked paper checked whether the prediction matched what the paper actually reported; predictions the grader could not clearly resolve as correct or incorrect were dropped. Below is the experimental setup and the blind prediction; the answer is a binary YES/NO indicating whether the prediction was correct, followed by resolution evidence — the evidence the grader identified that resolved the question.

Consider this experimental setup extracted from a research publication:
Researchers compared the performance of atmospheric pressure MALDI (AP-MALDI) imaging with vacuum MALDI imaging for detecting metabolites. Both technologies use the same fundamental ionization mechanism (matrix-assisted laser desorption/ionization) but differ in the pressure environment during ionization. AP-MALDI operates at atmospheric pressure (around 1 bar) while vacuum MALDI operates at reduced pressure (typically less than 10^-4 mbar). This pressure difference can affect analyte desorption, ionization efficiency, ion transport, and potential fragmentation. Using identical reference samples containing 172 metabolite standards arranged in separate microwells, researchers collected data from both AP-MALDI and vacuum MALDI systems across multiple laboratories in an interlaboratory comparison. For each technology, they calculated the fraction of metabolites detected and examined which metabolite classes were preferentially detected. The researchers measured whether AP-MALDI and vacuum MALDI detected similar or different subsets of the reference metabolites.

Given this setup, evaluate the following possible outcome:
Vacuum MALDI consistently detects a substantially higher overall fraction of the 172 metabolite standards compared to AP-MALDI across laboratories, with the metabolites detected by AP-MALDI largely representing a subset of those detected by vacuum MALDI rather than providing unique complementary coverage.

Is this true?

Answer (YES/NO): NO